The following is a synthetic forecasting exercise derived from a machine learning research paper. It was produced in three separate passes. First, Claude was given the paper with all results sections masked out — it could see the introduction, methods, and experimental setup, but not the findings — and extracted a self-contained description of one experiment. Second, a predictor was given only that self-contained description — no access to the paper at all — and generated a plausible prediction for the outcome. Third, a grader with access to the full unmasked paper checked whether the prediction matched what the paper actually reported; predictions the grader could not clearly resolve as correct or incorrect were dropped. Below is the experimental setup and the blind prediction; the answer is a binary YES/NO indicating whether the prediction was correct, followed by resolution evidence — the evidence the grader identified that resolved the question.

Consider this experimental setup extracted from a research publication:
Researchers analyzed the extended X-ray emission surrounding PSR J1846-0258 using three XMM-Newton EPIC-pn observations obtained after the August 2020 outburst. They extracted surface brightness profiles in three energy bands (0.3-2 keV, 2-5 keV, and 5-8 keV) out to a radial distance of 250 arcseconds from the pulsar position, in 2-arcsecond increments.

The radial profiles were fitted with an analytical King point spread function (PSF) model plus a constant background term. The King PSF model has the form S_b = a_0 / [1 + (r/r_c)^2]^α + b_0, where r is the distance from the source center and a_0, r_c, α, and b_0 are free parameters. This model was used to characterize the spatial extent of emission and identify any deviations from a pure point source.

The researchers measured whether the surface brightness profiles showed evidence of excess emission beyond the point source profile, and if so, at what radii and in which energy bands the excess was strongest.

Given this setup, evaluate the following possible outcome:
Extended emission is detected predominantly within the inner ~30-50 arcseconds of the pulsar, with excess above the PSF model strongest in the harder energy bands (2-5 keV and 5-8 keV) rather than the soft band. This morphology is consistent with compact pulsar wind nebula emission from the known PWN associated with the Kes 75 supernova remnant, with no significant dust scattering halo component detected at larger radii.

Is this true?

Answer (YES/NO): NO